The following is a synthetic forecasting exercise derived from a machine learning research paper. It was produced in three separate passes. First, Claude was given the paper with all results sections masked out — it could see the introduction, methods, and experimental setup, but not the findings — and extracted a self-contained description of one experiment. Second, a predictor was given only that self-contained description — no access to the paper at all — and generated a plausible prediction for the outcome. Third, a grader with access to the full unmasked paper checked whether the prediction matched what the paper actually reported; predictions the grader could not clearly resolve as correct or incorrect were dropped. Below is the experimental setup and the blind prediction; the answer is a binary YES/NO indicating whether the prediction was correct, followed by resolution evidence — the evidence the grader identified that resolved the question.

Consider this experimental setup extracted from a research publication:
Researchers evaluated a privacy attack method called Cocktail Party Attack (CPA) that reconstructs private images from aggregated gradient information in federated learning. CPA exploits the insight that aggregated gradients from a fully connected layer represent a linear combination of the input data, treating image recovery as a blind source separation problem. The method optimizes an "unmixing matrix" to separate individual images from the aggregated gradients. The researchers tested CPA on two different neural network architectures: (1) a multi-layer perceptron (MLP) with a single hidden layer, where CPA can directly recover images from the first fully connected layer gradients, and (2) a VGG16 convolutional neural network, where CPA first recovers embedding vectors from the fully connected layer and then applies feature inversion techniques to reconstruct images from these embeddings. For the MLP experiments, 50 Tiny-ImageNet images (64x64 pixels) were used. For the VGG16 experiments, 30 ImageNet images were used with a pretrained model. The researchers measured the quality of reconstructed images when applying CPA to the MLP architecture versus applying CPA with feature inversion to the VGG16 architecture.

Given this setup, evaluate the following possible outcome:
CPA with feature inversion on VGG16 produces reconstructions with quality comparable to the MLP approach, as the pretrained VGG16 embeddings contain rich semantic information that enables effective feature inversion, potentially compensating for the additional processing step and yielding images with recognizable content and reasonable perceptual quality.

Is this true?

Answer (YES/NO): NO